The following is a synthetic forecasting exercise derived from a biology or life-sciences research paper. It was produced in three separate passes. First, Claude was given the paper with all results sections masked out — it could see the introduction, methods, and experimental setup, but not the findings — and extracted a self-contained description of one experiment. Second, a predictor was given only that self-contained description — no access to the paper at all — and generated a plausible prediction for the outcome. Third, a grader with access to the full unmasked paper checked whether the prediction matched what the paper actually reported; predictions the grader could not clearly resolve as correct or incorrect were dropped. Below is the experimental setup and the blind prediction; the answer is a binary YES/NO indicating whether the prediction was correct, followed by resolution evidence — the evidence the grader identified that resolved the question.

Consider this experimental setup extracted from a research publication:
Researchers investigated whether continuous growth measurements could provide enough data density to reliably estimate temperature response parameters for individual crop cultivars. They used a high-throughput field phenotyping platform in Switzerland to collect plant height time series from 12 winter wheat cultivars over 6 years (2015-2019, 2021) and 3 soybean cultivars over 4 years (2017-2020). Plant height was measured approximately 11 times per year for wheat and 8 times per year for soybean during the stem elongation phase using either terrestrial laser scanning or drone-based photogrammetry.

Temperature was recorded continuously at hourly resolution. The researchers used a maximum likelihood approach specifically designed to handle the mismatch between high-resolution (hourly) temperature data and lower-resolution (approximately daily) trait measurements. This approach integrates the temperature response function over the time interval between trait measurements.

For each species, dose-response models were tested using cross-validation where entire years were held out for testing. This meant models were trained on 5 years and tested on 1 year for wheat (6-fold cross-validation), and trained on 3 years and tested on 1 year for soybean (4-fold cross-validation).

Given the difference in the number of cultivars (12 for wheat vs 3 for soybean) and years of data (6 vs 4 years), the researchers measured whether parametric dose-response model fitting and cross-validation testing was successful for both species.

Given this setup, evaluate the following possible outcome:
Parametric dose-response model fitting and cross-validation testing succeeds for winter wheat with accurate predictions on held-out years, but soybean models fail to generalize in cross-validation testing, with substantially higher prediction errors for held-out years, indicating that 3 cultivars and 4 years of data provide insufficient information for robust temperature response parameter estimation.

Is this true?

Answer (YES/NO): NO